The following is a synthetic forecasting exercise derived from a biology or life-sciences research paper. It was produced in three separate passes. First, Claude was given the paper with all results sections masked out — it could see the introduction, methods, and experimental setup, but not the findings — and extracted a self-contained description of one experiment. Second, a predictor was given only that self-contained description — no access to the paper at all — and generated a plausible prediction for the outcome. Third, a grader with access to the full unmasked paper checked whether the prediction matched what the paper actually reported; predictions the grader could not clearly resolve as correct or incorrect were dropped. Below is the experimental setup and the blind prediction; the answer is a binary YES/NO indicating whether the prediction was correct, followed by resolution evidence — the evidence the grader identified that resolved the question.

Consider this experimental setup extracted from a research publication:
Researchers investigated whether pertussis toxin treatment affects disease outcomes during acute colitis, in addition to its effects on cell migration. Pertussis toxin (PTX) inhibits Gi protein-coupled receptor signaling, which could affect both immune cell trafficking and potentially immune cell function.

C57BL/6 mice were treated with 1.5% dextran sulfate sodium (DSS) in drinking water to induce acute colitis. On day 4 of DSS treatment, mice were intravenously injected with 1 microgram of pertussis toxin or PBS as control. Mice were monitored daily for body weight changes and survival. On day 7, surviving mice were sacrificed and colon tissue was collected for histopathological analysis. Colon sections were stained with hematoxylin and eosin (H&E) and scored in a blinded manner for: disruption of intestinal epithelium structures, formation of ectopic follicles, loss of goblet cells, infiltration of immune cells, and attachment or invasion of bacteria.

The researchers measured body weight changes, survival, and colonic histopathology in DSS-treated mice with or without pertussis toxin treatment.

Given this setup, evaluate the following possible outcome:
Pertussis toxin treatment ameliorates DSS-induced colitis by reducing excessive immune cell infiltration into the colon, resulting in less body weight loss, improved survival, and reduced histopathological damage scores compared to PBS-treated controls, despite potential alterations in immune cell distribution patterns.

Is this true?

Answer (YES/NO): NO